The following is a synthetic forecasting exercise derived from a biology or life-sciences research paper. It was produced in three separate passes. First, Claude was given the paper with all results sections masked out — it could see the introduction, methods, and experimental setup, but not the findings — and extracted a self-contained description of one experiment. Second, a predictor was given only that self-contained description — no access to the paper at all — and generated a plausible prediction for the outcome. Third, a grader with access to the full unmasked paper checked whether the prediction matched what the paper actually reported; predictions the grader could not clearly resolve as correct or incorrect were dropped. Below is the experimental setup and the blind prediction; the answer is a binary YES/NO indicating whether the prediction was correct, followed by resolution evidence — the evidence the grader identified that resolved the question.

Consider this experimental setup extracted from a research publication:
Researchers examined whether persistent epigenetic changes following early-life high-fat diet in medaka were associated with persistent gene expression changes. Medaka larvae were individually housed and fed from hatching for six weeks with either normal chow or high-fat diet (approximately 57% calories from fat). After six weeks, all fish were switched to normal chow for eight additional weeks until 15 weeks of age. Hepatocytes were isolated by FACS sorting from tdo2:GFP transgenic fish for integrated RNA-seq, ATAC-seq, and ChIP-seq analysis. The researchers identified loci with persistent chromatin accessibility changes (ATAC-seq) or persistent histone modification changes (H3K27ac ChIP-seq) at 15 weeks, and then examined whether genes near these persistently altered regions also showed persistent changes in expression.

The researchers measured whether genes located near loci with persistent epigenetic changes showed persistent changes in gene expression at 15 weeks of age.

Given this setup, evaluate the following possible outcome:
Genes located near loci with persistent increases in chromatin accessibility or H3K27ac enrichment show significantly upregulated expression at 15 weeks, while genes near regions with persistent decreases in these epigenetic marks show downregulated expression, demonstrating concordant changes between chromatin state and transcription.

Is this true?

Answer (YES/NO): NO